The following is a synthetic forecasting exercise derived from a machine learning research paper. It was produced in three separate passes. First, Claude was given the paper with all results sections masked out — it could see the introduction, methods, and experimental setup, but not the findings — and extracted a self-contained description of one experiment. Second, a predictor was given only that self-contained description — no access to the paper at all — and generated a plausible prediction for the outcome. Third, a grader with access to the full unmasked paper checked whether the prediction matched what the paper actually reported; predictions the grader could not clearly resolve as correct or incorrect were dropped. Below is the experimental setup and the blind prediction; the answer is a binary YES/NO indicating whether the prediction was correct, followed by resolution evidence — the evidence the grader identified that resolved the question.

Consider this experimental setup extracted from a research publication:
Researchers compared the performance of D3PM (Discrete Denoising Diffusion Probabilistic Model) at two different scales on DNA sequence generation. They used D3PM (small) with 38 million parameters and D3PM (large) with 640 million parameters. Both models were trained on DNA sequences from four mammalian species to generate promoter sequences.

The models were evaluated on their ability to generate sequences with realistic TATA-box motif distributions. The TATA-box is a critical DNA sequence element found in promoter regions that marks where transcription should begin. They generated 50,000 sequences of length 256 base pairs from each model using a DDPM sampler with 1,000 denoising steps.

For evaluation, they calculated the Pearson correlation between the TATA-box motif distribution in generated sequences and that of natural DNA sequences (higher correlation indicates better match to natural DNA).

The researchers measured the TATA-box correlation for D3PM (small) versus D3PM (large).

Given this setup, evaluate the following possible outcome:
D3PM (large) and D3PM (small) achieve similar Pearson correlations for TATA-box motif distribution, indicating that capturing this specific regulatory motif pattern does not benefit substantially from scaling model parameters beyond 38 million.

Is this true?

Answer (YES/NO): NO